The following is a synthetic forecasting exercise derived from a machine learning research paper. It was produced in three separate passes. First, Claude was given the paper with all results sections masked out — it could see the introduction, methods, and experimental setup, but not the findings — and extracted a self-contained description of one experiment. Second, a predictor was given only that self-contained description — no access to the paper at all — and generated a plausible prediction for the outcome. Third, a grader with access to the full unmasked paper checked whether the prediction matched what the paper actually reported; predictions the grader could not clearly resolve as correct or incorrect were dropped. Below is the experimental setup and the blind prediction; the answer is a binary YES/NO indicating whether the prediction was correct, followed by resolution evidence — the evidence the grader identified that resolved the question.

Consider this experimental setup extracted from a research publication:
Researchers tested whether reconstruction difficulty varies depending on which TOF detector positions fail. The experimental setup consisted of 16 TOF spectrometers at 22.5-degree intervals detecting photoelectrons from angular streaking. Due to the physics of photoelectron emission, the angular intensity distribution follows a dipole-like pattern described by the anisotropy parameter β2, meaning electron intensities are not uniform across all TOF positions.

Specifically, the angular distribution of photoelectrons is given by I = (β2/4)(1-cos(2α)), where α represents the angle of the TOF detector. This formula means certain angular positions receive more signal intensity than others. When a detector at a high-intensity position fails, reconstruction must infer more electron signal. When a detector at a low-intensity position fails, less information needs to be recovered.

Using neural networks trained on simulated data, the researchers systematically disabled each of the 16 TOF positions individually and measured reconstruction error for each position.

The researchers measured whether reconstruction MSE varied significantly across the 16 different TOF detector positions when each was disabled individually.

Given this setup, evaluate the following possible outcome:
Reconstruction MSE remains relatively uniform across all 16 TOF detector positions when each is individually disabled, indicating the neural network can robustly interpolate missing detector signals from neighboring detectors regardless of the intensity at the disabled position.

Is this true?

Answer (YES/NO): NO